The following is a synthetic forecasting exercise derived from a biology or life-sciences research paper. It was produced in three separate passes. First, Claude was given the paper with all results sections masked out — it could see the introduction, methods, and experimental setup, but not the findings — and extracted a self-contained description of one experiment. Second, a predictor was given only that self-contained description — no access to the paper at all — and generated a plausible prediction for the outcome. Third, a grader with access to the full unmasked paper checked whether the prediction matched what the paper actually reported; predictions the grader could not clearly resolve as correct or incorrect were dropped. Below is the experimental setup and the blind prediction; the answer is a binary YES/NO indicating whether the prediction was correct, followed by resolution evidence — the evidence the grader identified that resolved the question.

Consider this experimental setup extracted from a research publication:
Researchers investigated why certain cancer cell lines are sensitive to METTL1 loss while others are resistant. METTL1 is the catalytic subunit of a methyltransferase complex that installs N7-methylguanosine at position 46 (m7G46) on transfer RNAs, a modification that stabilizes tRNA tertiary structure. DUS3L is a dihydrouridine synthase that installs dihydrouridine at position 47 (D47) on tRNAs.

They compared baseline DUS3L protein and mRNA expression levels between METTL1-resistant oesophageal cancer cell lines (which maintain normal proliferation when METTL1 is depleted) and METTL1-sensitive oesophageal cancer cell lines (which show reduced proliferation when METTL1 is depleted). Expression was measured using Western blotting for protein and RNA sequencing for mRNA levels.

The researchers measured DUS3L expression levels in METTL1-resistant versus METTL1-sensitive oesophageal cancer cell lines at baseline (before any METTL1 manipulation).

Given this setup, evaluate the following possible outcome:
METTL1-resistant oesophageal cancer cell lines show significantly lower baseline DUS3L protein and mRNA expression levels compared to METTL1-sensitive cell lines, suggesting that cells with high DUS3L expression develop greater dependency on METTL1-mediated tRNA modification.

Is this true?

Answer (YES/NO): NO